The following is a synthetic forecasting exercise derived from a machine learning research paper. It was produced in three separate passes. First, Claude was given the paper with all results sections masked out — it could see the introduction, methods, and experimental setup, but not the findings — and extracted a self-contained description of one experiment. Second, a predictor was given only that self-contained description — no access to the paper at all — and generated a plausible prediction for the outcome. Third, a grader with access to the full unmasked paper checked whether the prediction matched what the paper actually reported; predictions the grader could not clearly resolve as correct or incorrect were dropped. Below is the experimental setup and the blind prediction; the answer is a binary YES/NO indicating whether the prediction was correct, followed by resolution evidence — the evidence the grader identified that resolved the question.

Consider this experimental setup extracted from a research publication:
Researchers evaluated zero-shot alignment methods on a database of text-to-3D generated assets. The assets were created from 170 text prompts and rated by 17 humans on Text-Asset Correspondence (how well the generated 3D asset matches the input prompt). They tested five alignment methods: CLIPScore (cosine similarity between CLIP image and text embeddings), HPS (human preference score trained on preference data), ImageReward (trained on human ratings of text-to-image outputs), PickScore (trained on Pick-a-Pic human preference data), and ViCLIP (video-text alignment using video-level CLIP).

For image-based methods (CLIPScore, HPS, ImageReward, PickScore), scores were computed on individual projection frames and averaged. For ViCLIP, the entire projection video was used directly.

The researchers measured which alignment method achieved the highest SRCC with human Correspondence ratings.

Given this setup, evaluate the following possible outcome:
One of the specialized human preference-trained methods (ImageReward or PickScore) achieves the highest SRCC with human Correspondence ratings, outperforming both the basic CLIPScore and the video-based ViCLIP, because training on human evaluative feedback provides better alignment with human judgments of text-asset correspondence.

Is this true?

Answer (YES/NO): YES